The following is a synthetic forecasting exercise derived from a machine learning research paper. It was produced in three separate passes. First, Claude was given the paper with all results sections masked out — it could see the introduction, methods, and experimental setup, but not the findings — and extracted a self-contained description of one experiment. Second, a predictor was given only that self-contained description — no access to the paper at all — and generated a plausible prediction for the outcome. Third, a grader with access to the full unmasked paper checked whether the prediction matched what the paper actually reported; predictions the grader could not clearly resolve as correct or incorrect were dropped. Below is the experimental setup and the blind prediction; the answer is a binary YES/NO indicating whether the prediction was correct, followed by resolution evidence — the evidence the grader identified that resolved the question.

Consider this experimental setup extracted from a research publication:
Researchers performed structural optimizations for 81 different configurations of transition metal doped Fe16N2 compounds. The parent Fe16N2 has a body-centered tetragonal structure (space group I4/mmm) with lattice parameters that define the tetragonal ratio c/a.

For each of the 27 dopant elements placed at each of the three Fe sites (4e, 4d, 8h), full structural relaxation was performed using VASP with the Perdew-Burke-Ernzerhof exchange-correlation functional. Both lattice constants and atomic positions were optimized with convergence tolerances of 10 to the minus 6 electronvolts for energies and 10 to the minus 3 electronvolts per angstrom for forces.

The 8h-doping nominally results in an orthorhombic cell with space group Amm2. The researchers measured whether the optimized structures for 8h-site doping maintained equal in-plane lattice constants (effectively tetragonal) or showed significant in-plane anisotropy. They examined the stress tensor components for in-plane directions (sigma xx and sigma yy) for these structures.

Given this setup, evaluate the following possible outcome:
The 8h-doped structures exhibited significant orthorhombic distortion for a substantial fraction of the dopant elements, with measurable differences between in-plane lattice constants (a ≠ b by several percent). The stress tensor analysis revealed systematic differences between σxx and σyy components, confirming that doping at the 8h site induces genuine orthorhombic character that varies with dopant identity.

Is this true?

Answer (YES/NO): NO